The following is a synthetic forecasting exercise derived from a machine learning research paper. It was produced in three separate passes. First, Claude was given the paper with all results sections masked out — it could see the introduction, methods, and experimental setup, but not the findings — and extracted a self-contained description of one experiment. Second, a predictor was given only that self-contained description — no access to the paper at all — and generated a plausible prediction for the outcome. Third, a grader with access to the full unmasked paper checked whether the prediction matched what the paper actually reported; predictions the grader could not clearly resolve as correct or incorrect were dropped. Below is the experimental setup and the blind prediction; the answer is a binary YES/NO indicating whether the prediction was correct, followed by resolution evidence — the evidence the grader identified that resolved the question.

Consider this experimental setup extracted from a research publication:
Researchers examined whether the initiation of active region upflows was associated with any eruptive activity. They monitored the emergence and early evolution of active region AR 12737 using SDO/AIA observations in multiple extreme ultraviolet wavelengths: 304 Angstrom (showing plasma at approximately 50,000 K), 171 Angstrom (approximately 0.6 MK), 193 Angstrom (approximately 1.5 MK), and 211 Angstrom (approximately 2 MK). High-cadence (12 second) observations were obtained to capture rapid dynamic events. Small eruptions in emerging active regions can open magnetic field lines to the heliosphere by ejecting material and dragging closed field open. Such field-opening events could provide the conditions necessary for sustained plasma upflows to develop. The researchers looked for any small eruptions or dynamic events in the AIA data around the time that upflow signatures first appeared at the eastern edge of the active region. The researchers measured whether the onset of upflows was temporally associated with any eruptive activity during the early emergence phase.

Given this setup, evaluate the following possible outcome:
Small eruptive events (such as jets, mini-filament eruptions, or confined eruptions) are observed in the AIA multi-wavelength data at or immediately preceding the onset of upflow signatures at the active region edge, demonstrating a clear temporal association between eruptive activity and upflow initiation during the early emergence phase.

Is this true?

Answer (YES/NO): YES